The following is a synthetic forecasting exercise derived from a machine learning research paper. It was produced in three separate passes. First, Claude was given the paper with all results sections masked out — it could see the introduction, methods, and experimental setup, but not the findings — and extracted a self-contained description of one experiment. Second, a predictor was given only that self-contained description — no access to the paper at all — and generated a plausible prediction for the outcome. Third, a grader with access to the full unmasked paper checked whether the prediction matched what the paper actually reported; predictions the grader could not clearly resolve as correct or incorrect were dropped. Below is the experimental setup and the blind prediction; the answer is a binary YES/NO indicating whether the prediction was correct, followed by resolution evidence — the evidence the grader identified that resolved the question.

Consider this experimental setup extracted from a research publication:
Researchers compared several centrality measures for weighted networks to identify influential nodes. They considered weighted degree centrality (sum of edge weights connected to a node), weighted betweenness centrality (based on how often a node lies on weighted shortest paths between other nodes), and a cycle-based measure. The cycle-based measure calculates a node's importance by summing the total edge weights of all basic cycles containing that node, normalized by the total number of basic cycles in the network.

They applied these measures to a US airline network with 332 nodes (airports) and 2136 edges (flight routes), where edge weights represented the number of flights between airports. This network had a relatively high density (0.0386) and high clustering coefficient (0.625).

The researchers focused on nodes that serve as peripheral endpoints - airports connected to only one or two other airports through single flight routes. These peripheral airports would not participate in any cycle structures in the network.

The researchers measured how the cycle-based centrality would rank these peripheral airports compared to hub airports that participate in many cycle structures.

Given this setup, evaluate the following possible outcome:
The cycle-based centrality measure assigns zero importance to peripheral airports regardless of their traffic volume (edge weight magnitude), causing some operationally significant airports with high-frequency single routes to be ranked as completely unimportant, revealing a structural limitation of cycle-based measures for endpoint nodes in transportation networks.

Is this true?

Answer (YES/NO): YES